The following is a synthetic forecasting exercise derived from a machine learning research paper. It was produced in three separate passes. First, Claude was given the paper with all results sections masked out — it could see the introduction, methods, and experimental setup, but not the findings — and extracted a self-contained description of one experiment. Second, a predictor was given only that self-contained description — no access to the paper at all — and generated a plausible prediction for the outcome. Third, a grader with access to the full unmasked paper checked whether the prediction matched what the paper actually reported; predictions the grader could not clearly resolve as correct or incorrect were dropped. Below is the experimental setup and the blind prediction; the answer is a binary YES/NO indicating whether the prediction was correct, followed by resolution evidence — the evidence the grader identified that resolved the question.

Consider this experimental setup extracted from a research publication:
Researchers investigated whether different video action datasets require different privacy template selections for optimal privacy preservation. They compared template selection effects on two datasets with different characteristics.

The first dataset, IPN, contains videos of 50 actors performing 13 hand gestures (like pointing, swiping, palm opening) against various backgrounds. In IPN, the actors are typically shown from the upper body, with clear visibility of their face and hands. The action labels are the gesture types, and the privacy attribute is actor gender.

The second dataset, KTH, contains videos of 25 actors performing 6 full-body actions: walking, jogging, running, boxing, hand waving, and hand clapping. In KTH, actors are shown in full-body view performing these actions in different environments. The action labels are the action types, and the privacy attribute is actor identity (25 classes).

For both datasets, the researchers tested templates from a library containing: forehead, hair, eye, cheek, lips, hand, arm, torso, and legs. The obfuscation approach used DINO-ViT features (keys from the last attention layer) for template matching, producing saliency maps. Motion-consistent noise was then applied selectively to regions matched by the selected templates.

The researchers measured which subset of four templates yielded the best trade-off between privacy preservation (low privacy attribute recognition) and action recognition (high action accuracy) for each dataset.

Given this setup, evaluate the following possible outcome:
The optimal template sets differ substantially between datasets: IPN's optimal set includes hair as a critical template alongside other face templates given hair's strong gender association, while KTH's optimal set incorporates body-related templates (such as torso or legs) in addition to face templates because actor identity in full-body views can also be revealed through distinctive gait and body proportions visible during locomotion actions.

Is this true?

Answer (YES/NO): NO